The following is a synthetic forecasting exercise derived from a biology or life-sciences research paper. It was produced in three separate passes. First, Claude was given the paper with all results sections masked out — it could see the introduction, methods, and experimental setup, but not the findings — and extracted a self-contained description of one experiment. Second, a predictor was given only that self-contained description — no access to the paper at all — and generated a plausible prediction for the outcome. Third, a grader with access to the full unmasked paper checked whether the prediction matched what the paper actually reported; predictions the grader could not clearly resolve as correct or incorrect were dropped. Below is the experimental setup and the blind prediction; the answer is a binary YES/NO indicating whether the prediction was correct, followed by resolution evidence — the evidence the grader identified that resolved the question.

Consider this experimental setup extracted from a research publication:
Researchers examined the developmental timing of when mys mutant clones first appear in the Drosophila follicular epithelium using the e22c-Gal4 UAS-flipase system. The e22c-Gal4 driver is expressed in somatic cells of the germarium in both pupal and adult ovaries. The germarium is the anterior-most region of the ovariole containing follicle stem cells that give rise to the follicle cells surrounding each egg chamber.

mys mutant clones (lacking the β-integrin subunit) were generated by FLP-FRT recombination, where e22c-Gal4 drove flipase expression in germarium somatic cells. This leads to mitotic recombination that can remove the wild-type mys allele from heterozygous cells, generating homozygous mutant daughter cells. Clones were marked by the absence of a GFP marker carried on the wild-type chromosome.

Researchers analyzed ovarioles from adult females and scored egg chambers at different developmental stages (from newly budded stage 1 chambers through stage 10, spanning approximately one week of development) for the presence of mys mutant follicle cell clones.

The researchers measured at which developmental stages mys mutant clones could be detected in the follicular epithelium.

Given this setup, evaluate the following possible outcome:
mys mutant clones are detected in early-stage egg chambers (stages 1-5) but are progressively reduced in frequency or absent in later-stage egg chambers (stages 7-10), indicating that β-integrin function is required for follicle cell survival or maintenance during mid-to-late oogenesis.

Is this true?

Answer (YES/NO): NO